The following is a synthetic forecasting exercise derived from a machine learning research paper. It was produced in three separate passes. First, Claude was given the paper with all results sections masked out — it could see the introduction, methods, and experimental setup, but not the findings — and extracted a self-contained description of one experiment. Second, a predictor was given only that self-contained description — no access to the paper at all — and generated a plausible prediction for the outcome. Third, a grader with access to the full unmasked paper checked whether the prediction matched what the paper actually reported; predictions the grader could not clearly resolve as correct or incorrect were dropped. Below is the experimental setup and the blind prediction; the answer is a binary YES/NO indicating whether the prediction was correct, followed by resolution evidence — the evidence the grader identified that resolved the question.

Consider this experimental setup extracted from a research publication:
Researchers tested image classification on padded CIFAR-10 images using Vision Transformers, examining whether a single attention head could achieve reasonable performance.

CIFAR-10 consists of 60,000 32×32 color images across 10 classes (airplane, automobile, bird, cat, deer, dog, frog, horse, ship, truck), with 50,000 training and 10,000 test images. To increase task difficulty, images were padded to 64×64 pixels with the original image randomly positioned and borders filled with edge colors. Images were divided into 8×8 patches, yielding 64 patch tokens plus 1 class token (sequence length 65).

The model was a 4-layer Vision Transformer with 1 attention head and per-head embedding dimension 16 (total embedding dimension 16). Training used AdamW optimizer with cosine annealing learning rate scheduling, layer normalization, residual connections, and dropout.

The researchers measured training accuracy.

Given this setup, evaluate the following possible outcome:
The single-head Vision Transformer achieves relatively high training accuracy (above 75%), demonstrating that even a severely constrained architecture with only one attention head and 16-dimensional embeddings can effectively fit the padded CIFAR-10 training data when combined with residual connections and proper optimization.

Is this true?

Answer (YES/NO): NO